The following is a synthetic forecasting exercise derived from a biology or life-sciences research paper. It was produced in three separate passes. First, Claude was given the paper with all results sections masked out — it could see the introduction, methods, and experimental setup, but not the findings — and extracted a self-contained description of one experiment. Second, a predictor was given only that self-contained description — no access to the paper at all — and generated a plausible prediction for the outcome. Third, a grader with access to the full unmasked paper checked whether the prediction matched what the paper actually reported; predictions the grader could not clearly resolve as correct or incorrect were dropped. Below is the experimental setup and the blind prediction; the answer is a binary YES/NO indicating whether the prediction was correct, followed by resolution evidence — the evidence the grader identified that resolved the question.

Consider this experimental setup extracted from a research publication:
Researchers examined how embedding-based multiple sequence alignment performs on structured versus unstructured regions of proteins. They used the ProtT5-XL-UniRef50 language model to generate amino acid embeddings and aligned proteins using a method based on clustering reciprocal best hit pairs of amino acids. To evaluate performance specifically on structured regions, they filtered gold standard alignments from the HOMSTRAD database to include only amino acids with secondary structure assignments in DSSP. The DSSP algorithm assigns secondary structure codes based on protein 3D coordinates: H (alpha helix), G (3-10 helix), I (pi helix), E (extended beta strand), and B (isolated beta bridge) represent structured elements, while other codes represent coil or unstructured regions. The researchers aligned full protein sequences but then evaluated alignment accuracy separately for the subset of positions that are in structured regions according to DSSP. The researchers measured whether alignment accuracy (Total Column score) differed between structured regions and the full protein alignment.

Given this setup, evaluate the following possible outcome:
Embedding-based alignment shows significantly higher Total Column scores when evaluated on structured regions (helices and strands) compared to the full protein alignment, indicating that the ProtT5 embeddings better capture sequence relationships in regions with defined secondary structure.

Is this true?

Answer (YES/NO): YES